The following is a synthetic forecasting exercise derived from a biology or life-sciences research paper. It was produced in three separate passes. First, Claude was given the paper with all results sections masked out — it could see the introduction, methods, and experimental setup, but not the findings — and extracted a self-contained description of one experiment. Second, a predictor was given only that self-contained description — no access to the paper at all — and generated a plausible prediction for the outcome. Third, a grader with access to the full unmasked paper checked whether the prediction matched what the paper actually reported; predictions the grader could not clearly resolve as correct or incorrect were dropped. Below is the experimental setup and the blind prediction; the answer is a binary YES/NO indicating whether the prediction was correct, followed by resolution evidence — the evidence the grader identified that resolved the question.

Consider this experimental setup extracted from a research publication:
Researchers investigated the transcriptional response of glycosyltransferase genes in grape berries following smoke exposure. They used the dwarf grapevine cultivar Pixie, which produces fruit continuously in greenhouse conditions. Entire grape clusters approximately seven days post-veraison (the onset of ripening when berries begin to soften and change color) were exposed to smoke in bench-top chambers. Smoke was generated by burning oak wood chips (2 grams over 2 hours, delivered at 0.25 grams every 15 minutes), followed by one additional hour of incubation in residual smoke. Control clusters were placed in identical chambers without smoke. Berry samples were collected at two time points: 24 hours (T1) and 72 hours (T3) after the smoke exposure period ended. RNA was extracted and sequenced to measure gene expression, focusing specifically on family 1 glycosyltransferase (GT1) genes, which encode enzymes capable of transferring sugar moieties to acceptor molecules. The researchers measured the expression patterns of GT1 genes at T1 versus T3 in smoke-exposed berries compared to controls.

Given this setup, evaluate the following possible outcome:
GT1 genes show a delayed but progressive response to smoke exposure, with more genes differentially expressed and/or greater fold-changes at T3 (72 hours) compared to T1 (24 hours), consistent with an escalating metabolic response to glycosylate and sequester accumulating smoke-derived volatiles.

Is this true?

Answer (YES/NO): NO